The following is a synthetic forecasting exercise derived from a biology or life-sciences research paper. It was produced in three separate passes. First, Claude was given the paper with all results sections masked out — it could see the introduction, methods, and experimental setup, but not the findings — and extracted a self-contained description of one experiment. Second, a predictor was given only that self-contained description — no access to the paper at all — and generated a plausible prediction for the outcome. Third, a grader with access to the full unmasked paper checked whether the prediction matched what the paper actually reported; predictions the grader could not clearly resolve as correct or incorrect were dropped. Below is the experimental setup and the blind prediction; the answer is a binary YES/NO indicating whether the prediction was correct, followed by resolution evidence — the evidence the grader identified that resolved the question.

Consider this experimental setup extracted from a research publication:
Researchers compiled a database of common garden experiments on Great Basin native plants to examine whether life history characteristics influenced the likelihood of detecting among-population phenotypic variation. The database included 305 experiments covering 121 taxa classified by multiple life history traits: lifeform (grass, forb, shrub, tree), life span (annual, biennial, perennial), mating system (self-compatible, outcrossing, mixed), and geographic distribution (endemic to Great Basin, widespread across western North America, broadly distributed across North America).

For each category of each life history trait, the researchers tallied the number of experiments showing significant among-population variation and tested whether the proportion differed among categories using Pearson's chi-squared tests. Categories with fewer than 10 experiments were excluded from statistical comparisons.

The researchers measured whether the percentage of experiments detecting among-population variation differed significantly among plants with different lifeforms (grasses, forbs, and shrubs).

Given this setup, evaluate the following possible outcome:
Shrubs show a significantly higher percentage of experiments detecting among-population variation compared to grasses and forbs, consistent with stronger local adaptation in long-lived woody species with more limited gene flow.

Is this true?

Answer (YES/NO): NO